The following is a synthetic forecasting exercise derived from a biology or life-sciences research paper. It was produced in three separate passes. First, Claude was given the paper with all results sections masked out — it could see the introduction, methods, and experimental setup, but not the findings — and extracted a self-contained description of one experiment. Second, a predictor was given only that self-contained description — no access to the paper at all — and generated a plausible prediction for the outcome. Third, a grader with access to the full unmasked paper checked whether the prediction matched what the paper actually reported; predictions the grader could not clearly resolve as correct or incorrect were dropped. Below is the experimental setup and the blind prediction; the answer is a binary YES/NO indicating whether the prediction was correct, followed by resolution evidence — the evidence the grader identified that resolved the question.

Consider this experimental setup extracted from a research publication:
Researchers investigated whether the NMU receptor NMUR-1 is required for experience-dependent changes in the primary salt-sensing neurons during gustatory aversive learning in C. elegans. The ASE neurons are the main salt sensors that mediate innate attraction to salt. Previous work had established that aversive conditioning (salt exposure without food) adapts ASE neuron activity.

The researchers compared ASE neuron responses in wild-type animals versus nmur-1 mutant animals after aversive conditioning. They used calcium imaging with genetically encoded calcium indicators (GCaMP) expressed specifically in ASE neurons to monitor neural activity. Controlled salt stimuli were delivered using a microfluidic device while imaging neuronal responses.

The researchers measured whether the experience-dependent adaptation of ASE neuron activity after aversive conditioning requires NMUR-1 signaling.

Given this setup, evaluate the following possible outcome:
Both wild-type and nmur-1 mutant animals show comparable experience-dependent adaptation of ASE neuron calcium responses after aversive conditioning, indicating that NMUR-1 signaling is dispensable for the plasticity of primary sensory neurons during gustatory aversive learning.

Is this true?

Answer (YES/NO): YES